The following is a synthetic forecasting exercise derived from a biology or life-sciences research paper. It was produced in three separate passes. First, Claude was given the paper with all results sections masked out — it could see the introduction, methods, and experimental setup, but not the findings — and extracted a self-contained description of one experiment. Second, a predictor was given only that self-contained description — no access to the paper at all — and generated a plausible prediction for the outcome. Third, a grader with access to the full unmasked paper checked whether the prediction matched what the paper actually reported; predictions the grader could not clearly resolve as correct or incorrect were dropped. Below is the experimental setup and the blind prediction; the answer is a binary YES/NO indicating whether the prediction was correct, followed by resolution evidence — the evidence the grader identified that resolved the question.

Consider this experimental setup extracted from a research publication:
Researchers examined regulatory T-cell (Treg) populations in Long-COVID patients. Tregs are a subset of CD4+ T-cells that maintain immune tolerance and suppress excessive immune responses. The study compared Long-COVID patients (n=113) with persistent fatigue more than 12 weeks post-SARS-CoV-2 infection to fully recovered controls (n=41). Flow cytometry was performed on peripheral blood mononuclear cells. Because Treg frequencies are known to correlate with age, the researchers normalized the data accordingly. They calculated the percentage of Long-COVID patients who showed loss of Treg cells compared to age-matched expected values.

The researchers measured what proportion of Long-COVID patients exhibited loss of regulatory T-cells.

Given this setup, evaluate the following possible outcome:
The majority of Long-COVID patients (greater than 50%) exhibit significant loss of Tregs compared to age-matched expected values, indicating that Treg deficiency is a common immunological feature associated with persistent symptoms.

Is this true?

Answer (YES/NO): NO